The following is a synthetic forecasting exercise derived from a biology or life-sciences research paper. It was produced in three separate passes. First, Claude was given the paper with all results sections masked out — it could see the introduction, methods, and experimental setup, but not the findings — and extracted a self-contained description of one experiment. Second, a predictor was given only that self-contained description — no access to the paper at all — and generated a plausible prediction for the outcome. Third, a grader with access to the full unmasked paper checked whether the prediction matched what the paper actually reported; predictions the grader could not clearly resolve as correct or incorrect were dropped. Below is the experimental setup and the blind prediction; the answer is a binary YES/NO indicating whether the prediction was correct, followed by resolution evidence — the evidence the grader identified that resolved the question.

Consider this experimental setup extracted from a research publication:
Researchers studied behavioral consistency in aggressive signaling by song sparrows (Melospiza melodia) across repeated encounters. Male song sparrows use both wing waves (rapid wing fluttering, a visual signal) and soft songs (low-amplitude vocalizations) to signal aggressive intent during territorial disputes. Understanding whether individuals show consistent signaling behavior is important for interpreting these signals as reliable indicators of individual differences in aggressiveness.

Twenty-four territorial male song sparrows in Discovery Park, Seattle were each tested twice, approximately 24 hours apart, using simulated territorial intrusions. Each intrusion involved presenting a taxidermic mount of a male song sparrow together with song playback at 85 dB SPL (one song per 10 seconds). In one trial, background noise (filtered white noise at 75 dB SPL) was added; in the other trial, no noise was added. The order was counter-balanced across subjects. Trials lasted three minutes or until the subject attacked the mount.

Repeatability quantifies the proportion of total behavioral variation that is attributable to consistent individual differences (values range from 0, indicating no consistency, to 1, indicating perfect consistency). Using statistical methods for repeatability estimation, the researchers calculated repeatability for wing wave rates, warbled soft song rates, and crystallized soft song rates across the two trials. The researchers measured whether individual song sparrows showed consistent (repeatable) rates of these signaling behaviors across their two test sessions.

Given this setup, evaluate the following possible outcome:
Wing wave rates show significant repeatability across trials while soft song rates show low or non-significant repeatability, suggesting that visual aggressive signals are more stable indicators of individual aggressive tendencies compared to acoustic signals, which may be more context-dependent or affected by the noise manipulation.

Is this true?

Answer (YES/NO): NO